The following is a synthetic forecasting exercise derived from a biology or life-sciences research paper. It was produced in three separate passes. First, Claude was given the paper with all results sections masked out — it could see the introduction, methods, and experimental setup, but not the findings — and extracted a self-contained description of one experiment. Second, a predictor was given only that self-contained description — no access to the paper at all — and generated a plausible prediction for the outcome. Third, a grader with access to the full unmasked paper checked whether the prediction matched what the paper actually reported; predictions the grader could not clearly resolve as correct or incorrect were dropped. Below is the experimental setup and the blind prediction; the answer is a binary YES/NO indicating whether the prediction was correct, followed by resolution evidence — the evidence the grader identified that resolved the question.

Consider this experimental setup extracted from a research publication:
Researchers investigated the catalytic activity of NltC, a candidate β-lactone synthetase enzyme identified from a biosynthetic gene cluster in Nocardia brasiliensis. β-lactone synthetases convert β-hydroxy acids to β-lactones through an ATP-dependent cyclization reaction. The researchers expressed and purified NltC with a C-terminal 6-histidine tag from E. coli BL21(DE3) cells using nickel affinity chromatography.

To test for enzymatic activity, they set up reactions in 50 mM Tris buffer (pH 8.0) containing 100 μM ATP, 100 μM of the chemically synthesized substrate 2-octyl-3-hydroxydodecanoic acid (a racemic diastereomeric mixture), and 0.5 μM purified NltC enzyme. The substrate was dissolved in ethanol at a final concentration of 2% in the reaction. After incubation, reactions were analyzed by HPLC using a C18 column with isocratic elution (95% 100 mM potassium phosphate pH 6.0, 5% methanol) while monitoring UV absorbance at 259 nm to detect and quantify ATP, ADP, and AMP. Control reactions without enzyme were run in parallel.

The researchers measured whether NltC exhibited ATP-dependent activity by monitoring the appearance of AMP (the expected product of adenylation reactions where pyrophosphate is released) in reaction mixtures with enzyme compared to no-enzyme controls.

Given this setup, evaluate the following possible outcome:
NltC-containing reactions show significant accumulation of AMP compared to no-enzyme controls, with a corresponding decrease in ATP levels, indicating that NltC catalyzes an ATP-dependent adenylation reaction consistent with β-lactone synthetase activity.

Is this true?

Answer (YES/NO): YES